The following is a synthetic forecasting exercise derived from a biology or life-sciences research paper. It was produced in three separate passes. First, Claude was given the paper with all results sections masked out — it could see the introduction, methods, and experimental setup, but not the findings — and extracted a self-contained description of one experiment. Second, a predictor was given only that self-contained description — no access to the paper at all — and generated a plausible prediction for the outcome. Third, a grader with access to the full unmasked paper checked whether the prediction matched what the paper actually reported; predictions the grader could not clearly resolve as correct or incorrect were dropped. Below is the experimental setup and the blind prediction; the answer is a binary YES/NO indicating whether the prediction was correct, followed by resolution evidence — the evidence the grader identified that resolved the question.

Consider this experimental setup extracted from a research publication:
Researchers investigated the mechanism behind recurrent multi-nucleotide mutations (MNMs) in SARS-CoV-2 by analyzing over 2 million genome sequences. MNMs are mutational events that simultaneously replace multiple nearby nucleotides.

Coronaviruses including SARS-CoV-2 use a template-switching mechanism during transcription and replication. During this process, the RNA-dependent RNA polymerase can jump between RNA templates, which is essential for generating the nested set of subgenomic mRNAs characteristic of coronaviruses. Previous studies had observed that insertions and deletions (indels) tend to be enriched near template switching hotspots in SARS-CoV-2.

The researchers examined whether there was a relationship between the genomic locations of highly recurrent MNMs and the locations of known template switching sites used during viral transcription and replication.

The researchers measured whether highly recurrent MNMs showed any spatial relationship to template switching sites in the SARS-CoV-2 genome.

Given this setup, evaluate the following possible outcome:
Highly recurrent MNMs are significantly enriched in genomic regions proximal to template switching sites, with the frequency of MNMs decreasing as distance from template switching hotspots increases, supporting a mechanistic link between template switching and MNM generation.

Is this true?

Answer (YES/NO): NO